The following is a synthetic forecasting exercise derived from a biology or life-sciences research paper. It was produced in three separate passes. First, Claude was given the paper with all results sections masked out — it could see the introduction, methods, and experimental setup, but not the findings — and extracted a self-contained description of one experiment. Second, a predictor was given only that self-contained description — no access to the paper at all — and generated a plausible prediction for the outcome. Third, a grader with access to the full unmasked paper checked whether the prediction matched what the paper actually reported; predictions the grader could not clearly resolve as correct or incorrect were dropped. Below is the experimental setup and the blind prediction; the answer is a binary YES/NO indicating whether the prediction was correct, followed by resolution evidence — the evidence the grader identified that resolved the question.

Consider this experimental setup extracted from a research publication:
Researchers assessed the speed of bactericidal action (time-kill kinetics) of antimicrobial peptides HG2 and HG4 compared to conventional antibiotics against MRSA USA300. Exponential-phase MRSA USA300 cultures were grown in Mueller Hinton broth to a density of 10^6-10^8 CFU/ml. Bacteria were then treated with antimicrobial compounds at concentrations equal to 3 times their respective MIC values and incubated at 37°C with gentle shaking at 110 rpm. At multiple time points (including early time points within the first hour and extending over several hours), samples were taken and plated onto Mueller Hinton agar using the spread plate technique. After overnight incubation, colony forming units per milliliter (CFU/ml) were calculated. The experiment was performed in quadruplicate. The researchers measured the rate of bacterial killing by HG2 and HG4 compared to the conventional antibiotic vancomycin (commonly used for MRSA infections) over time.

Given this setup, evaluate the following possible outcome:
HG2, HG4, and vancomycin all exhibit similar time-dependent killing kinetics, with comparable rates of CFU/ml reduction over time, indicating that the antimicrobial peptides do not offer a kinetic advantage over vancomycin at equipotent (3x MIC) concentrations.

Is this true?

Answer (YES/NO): NO